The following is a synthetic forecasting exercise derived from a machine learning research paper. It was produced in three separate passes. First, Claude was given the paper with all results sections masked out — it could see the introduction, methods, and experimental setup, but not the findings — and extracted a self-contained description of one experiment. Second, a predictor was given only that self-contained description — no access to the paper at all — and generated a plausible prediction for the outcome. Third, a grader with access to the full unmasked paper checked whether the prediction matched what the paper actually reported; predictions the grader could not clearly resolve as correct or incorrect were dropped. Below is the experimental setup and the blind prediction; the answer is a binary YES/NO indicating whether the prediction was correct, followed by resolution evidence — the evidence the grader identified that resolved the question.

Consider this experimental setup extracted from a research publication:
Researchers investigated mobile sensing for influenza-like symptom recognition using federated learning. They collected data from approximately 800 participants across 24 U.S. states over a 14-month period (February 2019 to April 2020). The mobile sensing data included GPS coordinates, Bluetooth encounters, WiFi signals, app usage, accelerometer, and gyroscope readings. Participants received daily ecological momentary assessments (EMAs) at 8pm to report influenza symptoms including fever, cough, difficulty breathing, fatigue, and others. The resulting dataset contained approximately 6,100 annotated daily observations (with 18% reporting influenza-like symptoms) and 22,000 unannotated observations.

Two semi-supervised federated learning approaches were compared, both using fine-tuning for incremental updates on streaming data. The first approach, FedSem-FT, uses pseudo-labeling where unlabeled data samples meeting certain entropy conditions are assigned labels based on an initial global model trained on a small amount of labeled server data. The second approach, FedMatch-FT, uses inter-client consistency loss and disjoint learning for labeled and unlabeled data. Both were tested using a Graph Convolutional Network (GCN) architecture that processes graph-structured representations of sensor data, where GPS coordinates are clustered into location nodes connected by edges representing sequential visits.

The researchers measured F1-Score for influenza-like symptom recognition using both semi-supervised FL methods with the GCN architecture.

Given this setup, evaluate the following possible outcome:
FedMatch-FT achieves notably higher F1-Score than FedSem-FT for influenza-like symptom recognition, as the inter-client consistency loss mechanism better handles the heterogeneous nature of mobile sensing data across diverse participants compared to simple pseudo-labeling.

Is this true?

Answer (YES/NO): NO